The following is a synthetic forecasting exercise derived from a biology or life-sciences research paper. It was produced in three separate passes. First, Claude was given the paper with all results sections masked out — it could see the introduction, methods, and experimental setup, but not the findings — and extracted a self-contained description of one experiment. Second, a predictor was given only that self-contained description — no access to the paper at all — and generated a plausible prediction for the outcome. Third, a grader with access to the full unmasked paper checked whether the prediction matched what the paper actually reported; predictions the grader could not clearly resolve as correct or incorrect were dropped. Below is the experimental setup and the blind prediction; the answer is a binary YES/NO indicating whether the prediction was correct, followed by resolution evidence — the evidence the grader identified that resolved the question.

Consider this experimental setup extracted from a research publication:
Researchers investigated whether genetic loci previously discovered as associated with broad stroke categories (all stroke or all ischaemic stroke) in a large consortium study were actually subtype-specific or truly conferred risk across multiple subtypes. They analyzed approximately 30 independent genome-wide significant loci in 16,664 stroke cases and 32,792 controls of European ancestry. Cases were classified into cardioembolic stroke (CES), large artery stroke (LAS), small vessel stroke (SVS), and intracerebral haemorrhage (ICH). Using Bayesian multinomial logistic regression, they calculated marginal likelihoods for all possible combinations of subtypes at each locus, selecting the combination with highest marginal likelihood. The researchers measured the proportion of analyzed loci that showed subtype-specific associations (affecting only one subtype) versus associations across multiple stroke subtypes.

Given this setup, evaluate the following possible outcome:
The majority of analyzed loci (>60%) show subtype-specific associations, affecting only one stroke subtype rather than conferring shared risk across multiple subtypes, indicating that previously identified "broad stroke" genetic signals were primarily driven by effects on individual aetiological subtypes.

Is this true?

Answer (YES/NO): NO